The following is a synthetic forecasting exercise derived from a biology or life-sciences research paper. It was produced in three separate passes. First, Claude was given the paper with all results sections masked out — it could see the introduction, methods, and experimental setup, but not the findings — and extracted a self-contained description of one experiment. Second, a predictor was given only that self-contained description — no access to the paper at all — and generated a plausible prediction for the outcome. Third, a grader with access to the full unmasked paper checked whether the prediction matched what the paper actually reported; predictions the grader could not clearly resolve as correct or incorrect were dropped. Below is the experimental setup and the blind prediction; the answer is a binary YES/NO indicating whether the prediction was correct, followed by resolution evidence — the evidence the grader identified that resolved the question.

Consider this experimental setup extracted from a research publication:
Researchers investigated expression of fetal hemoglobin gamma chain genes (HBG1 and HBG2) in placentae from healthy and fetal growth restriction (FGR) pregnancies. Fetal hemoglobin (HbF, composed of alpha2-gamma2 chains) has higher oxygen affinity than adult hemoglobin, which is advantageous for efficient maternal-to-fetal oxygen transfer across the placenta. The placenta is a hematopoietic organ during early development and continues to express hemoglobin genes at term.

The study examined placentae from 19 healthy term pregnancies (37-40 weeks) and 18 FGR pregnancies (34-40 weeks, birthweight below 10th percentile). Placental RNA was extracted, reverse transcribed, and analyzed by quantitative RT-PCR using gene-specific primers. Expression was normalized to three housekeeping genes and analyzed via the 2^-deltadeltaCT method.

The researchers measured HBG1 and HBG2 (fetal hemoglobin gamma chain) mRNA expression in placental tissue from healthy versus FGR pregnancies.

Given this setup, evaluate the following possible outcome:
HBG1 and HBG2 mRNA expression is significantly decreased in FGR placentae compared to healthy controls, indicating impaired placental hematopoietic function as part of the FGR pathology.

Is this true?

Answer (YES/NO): NO